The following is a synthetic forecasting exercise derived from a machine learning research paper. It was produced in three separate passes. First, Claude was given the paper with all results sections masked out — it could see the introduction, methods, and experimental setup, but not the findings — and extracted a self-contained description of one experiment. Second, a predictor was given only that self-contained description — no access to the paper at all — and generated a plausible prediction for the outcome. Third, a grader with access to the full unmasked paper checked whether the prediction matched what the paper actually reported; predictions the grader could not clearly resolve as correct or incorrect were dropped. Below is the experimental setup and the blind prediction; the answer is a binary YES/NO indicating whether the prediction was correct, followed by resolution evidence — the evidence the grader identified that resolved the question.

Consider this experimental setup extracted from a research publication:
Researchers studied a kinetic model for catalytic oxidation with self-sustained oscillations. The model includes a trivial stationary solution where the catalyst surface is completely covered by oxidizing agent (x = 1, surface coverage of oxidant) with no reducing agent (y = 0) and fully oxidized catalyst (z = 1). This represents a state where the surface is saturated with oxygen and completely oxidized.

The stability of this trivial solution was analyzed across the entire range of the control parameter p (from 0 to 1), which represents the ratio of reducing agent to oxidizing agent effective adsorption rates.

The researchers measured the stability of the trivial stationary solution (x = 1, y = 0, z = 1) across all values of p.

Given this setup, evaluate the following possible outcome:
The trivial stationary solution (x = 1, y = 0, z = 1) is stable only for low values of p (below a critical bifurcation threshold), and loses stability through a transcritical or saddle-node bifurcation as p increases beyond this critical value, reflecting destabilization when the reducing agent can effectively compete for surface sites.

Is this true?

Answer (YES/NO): NO